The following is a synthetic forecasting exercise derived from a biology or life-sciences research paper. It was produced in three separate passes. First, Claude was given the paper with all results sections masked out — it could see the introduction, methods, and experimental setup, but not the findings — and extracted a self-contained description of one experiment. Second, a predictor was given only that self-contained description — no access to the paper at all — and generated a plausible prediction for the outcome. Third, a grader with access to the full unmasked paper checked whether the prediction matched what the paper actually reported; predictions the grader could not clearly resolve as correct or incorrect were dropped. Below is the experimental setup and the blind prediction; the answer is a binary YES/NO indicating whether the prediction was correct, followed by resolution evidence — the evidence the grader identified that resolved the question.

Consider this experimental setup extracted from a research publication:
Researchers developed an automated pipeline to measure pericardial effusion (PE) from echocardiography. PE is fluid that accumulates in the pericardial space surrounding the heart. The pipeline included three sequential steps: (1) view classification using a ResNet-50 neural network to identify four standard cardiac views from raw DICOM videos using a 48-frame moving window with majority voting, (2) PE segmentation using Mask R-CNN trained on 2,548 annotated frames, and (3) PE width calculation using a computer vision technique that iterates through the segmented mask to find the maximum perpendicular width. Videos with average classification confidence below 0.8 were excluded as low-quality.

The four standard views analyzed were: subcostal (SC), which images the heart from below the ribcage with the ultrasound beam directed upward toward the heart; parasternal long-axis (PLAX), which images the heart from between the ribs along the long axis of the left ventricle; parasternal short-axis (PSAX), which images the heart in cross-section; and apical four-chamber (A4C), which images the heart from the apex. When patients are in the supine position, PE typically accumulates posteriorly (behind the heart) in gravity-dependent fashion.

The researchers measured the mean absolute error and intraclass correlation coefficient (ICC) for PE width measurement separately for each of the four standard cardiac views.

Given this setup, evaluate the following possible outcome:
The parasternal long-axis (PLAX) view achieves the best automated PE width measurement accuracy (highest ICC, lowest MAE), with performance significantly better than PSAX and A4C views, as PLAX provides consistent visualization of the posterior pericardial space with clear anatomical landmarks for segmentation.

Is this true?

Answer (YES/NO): NO